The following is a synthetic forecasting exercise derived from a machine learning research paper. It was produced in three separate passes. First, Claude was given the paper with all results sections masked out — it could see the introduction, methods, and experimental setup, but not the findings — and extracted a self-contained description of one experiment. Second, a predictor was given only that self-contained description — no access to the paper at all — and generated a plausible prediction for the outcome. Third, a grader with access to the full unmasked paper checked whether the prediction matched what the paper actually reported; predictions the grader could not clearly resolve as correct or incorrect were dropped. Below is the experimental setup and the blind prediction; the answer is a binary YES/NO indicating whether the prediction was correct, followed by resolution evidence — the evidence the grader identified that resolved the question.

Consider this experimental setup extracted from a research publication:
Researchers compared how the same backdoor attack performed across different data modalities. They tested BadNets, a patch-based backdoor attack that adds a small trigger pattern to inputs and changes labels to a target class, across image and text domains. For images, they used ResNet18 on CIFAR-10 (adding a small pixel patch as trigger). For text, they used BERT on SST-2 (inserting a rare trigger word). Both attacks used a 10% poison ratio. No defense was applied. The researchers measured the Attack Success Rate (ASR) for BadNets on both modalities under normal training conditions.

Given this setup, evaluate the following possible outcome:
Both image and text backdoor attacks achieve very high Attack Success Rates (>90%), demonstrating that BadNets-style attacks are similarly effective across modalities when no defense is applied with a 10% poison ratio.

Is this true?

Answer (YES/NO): YES